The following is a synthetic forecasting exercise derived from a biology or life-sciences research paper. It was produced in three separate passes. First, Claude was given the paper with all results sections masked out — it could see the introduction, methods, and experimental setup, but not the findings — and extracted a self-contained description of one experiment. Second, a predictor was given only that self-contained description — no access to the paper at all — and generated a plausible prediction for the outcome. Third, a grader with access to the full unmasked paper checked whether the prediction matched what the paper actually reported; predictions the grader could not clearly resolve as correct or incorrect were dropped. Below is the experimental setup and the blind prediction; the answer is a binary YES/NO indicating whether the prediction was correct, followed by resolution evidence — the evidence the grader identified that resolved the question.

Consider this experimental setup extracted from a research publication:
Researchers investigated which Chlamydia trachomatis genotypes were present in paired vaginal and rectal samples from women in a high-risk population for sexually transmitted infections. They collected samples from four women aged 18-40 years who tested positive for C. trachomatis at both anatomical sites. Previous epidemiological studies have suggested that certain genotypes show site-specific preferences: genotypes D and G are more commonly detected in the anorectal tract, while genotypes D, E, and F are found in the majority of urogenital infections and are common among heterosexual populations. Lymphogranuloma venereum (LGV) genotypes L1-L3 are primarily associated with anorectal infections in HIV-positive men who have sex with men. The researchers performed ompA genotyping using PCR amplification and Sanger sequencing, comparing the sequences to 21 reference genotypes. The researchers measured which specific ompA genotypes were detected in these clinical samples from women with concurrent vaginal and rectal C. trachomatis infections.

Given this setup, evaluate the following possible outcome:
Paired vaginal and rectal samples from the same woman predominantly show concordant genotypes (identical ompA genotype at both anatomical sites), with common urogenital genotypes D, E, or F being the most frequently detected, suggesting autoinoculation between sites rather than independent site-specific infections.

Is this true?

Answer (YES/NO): NO